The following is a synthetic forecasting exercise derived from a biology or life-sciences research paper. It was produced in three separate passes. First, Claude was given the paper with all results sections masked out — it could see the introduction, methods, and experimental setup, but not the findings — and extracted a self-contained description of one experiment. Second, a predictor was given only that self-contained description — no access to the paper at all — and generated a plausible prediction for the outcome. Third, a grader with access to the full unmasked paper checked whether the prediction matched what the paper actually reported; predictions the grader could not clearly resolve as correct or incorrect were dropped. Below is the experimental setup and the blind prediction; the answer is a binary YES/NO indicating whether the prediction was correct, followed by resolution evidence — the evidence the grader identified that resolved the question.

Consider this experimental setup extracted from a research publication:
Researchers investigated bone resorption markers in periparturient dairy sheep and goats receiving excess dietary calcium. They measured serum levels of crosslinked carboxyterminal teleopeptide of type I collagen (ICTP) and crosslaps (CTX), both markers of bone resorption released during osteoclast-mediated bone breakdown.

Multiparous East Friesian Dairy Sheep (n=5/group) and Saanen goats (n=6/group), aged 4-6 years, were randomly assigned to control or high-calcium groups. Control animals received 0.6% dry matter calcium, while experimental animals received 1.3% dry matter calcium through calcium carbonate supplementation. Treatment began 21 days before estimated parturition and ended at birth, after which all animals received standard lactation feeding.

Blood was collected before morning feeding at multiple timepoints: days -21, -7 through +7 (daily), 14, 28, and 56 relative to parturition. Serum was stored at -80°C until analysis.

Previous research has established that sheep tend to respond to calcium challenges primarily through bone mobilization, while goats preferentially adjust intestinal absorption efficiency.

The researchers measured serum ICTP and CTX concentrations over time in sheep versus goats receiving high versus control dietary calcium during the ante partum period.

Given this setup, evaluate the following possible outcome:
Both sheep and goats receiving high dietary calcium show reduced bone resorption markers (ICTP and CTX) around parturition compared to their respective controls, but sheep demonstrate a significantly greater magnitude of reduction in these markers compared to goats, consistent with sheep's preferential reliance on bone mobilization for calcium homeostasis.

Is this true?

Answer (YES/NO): NO